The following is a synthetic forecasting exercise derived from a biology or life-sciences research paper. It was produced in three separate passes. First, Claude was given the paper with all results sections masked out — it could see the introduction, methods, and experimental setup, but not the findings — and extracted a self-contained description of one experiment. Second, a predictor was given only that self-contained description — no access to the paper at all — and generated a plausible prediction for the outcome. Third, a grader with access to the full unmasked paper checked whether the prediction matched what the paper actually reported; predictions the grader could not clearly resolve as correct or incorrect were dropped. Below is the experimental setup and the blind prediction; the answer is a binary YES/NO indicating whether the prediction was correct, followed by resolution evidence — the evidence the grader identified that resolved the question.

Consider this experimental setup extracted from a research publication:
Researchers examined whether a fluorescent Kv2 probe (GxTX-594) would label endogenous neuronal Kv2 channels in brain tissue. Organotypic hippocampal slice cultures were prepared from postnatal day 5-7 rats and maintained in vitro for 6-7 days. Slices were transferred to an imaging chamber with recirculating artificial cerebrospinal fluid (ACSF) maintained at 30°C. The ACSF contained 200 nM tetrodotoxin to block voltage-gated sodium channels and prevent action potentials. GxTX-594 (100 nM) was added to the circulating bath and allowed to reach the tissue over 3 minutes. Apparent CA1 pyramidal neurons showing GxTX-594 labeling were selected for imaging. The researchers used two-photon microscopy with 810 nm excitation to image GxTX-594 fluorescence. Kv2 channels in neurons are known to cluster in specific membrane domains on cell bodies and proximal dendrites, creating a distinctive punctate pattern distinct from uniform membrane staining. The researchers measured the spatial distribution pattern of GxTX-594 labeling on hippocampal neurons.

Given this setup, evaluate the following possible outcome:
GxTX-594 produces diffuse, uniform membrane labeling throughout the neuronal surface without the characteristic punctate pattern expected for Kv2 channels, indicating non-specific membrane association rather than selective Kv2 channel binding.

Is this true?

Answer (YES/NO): NO